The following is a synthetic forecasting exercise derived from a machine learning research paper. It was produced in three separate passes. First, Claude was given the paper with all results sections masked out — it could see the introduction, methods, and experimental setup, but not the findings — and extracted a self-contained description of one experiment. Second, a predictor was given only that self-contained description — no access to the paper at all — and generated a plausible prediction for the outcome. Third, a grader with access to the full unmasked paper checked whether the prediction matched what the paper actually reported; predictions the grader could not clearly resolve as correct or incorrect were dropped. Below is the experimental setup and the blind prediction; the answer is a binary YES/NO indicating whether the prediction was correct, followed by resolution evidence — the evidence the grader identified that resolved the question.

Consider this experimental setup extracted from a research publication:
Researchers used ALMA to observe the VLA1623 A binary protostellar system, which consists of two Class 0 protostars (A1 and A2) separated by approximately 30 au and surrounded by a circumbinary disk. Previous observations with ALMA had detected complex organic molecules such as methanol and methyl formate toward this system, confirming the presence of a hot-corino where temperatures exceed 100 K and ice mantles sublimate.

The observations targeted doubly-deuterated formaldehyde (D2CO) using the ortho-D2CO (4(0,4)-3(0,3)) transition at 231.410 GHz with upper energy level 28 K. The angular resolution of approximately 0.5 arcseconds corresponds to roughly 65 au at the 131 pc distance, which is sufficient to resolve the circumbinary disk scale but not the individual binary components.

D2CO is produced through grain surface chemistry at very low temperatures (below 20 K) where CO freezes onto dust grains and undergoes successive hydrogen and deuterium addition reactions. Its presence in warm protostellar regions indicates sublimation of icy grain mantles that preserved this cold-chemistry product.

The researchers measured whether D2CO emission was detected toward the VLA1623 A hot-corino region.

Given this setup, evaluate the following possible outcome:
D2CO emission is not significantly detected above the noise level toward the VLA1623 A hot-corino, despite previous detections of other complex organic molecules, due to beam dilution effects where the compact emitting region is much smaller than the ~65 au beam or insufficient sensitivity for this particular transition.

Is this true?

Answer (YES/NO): NO